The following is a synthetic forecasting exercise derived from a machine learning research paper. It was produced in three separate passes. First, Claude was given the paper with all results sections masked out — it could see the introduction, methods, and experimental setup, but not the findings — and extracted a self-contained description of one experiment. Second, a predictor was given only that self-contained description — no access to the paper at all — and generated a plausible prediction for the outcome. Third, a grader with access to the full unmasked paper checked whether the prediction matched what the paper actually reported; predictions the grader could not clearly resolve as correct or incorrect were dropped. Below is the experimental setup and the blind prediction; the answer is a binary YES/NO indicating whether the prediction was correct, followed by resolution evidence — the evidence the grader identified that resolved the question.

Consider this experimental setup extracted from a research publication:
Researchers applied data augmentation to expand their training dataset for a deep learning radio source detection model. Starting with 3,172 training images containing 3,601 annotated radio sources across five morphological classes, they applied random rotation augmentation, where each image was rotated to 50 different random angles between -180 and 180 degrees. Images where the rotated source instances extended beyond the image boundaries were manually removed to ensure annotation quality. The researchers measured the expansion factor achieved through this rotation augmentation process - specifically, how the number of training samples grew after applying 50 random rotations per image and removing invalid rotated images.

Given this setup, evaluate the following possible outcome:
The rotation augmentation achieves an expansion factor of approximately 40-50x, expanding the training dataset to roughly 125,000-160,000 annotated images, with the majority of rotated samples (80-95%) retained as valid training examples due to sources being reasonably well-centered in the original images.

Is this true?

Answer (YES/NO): NO